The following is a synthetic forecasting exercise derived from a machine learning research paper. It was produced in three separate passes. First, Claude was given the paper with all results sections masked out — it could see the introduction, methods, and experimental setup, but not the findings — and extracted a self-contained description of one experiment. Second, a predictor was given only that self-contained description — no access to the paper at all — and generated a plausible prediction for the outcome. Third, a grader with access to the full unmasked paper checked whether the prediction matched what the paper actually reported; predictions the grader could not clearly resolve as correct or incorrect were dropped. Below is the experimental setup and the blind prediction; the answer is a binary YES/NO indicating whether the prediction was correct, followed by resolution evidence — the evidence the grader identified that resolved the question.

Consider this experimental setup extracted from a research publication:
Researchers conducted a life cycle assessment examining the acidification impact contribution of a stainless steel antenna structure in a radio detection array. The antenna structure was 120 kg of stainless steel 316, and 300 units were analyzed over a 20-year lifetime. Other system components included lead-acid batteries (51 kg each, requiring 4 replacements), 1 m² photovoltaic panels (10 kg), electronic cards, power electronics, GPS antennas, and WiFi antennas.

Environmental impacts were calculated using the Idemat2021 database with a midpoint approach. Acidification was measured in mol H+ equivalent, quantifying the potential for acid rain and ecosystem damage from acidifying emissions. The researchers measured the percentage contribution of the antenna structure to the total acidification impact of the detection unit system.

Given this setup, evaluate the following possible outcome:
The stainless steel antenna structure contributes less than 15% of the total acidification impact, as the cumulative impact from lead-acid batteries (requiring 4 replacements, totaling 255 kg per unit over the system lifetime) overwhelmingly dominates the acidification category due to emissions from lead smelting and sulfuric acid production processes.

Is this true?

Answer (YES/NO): NO